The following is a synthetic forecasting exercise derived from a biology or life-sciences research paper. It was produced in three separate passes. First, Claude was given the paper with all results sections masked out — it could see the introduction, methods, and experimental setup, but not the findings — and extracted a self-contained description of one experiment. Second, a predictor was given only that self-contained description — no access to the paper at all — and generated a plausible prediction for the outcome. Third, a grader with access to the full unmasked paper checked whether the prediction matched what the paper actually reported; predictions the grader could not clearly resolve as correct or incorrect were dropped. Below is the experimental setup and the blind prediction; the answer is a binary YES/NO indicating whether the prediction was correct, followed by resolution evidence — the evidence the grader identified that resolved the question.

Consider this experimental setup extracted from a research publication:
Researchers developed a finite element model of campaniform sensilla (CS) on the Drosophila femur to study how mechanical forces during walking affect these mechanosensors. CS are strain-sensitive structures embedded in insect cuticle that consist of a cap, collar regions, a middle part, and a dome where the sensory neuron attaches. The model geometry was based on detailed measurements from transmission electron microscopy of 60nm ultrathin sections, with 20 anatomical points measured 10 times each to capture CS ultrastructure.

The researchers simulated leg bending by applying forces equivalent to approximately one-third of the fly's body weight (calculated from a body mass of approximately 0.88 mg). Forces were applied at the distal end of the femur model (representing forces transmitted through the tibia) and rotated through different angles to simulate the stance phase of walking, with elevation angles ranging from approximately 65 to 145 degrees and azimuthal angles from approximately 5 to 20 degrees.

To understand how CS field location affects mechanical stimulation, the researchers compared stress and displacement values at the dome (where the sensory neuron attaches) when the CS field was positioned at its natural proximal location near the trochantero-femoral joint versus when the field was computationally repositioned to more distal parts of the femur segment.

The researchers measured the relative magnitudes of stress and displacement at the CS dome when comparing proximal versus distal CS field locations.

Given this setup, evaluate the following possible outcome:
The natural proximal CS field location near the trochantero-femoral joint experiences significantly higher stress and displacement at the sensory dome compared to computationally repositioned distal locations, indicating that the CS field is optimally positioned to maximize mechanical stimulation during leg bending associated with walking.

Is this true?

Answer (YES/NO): NO